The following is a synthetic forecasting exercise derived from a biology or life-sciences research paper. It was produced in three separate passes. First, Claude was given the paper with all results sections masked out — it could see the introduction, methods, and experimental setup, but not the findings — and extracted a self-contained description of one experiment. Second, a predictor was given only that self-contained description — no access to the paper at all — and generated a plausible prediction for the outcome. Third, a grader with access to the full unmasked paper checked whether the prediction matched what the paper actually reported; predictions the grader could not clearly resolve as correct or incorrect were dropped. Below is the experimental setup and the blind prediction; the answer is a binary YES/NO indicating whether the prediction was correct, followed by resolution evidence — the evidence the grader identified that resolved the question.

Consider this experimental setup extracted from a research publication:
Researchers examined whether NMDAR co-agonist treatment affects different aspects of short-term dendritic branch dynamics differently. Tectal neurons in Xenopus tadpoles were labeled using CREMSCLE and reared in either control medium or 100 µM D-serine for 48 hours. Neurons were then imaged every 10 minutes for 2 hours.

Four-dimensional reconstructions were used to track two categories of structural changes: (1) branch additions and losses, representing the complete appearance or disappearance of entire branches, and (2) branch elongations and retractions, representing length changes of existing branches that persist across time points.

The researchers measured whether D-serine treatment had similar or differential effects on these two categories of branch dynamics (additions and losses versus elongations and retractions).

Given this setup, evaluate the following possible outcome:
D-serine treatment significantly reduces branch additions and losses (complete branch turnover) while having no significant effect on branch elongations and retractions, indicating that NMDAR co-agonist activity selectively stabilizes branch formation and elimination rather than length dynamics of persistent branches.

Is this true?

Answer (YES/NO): NO